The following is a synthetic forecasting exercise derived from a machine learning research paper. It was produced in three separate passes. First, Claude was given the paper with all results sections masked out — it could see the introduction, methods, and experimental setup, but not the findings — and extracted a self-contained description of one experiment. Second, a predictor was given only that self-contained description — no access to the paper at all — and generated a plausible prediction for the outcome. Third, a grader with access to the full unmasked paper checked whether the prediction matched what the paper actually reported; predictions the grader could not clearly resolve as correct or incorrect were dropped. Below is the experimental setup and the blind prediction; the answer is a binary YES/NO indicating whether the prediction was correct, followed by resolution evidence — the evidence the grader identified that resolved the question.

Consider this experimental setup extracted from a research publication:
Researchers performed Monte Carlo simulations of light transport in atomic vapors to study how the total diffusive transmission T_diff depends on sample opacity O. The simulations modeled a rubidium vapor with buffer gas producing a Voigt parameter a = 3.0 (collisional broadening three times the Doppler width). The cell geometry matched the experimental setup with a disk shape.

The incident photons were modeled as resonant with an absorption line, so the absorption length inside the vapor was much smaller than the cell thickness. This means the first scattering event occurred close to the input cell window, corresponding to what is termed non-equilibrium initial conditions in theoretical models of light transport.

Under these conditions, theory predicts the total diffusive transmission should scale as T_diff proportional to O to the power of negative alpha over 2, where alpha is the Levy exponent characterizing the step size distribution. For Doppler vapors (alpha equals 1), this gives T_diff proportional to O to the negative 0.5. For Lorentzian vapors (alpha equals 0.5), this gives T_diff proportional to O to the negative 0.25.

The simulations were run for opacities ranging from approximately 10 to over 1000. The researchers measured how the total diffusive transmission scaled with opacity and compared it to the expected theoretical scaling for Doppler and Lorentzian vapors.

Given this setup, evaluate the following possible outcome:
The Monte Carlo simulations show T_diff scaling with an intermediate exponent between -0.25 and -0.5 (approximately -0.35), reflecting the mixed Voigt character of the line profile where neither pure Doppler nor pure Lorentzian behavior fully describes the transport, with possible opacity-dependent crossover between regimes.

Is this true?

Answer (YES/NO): NO